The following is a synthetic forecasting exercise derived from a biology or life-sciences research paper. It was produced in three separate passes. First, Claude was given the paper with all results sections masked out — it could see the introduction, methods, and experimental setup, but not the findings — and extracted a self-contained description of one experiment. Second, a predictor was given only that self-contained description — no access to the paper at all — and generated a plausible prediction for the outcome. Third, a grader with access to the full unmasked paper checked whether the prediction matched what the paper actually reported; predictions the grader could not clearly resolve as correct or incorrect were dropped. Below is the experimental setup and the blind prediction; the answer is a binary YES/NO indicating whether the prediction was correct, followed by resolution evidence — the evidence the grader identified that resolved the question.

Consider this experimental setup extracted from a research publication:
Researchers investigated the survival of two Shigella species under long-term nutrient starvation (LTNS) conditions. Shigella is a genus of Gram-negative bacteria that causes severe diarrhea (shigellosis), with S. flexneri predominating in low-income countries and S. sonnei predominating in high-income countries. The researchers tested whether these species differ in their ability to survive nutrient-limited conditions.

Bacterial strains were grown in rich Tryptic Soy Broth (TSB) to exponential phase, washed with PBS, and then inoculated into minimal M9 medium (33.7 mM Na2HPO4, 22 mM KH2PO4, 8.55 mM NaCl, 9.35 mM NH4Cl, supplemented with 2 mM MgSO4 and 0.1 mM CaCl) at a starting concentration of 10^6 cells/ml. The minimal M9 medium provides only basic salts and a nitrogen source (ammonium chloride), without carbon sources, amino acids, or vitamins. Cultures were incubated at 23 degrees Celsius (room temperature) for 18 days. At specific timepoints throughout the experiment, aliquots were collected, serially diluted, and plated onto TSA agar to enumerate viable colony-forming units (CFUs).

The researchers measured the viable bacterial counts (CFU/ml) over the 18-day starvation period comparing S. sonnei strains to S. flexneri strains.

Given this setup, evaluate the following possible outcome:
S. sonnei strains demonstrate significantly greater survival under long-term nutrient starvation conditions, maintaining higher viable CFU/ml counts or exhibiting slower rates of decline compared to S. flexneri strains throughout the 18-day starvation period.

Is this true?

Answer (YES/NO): YES